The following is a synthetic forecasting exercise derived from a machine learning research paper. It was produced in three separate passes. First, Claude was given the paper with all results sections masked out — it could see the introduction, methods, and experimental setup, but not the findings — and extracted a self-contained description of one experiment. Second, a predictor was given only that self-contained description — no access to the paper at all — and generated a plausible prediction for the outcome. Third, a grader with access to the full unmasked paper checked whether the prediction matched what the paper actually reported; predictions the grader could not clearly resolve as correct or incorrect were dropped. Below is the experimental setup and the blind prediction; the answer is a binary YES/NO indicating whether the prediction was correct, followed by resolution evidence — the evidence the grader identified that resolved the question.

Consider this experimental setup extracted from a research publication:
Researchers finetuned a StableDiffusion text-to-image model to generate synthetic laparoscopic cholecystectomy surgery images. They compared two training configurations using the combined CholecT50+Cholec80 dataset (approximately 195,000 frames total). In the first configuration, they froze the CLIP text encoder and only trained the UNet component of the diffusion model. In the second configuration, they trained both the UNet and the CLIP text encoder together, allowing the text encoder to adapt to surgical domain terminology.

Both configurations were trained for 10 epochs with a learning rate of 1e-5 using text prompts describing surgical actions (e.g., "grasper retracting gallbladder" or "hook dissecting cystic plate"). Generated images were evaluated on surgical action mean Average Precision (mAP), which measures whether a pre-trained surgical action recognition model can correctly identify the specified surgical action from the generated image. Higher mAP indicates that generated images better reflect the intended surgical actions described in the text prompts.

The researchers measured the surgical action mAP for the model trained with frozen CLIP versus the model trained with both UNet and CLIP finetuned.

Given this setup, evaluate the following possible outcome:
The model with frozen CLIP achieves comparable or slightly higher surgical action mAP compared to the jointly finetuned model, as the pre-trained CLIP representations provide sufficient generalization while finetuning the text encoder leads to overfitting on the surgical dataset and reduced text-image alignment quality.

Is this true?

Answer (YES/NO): NO